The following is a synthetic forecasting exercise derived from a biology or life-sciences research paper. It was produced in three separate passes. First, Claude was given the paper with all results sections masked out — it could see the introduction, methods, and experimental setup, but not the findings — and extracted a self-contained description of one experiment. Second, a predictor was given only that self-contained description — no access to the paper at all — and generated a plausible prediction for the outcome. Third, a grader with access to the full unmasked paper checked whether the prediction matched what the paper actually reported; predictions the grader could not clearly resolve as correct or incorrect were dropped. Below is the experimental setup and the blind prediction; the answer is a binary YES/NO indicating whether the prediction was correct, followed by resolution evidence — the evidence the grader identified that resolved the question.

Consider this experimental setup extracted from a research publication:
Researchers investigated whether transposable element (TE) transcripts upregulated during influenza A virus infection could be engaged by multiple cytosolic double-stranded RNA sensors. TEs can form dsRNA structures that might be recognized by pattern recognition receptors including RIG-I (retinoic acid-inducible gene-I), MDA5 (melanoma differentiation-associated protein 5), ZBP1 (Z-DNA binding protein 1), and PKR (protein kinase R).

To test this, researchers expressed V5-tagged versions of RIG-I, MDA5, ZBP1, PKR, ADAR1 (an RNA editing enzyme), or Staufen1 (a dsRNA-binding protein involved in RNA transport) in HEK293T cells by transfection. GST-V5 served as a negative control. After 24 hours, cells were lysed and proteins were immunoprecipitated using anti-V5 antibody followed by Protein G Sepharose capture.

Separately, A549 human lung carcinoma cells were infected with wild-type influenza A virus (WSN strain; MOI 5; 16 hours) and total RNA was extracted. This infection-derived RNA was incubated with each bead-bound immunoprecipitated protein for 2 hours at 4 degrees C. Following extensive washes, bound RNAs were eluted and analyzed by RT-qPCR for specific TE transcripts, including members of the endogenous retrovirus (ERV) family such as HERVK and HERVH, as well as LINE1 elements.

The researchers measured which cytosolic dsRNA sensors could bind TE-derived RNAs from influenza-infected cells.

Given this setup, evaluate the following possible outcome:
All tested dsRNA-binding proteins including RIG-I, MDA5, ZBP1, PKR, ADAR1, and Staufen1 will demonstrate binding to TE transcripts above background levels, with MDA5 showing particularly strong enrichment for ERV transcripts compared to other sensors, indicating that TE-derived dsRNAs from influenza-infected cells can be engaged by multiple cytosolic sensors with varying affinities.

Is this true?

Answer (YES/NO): NO